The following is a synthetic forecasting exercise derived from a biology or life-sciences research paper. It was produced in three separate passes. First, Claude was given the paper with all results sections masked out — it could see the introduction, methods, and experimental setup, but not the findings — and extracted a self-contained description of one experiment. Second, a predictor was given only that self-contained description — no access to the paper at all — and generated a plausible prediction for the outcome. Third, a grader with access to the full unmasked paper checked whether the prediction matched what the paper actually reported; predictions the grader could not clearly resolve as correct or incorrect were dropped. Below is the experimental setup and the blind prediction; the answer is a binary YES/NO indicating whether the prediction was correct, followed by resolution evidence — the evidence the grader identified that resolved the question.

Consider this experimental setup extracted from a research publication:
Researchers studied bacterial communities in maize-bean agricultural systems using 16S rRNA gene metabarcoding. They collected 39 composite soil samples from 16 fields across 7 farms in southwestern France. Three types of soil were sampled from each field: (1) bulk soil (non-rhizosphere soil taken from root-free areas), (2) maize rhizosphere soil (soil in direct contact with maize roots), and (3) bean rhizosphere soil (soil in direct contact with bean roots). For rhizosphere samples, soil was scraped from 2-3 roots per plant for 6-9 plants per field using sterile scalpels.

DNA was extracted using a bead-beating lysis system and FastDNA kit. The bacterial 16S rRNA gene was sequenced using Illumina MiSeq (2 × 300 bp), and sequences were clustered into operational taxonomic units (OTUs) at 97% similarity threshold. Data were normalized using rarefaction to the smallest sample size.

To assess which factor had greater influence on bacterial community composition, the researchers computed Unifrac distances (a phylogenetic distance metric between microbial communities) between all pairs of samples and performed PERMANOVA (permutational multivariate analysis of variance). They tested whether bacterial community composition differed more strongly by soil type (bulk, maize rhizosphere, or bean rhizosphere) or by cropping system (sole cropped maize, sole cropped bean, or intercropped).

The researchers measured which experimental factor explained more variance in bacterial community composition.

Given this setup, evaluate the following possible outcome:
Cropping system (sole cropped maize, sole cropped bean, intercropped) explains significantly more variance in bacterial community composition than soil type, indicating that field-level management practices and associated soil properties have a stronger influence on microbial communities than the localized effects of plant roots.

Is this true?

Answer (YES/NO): NO